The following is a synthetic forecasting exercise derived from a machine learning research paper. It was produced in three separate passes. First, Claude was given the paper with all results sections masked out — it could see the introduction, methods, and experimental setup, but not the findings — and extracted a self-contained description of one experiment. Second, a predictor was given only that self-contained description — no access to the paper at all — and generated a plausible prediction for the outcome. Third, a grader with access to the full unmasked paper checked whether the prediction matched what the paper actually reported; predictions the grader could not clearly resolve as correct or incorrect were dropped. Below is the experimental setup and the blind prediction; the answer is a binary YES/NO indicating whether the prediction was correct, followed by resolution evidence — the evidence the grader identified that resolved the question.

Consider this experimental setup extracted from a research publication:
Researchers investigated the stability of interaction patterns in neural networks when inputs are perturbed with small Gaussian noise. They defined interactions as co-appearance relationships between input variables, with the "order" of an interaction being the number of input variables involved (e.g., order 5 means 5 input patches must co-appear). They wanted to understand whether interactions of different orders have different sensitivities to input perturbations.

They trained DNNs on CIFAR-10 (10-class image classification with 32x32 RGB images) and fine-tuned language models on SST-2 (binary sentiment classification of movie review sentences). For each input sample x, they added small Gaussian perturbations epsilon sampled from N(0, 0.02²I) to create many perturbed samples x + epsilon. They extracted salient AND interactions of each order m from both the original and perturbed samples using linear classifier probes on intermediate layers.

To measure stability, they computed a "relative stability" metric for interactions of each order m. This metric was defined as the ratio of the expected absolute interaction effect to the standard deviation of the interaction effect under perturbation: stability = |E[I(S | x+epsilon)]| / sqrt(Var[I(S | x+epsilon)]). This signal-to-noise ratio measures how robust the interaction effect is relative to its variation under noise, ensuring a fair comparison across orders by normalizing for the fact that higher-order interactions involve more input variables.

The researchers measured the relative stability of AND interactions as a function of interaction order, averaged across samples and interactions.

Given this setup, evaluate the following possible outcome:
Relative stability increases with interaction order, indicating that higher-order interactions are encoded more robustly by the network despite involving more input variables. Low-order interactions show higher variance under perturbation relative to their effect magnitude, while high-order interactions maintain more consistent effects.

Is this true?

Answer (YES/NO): NO